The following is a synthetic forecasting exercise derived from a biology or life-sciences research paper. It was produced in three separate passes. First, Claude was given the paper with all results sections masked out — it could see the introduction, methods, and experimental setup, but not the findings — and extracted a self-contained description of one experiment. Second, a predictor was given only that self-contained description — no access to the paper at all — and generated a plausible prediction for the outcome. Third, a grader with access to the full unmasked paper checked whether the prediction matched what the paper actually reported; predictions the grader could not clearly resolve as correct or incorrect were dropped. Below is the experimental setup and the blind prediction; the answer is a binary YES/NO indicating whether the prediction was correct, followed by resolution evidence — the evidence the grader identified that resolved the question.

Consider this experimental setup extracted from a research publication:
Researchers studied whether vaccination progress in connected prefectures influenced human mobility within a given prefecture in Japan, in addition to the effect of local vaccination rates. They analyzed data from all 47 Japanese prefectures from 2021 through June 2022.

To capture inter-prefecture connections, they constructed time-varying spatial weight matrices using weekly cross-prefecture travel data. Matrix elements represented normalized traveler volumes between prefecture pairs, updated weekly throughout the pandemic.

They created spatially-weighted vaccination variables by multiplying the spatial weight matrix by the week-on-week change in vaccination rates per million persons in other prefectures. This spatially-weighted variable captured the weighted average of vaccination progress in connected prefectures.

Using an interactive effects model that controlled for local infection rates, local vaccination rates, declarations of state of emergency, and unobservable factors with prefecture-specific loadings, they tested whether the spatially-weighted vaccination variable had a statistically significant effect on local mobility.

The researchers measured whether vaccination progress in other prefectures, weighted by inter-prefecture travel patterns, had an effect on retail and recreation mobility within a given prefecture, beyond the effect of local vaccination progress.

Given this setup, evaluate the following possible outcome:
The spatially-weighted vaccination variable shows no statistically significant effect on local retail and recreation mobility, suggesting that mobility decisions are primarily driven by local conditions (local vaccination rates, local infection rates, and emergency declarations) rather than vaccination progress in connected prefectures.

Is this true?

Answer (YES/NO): YES